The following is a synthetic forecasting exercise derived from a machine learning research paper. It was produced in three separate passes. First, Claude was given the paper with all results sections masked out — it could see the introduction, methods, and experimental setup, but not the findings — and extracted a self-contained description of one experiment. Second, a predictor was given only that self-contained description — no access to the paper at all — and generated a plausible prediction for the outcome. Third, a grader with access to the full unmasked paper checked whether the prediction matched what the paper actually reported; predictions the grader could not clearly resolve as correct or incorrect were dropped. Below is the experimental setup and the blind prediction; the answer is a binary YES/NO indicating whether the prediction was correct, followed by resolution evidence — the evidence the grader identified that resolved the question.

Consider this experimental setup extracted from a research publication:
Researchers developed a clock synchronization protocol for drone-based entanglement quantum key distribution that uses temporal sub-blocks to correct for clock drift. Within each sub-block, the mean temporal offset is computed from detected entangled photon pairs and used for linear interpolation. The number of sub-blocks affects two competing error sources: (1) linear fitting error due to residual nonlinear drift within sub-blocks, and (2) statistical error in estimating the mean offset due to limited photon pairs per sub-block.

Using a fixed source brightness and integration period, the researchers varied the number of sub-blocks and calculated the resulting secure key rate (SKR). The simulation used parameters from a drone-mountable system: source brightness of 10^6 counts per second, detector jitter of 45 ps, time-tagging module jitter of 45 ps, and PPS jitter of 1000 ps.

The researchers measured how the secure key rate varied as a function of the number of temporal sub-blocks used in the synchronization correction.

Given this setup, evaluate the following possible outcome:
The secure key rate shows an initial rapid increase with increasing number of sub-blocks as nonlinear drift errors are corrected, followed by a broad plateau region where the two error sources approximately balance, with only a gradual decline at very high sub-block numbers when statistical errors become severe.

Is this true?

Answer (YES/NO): NO